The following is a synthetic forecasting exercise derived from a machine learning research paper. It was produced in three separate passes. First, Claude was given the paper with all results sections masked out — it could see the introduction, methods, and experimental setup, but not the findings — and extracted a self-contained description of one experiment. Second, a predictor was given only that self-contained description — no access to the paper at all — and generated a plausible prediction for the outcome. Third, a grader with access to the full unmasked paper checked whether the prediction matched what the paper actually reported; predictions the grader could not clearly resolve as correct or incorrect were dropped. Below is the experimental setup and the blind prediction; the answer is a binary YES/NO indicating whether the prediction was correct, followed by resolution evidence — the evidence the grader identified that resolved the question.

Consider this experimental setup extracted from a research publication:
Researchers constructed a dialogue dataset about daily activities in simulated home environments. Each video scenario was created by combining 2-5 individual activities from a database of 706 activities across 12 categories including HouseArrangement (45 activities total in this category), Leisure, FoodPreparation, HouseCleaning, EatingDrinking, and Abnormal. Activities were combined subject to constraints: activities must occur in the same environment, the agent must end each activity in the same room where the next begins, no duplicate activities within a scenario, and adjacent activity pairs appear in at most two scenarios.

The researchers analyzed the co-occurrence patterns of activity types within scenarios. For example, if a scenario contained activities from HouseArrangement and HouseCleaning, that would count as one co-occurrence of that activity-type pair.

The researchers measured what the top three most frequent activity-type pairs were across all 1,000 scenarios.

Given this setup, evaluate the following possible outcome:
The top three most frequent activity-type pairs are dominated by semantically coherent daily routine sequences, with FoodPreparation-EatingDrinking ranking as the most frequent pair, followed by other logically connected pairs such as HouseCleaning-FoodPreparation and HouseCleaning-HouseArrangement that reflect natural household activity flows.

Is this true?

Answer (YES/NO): NO